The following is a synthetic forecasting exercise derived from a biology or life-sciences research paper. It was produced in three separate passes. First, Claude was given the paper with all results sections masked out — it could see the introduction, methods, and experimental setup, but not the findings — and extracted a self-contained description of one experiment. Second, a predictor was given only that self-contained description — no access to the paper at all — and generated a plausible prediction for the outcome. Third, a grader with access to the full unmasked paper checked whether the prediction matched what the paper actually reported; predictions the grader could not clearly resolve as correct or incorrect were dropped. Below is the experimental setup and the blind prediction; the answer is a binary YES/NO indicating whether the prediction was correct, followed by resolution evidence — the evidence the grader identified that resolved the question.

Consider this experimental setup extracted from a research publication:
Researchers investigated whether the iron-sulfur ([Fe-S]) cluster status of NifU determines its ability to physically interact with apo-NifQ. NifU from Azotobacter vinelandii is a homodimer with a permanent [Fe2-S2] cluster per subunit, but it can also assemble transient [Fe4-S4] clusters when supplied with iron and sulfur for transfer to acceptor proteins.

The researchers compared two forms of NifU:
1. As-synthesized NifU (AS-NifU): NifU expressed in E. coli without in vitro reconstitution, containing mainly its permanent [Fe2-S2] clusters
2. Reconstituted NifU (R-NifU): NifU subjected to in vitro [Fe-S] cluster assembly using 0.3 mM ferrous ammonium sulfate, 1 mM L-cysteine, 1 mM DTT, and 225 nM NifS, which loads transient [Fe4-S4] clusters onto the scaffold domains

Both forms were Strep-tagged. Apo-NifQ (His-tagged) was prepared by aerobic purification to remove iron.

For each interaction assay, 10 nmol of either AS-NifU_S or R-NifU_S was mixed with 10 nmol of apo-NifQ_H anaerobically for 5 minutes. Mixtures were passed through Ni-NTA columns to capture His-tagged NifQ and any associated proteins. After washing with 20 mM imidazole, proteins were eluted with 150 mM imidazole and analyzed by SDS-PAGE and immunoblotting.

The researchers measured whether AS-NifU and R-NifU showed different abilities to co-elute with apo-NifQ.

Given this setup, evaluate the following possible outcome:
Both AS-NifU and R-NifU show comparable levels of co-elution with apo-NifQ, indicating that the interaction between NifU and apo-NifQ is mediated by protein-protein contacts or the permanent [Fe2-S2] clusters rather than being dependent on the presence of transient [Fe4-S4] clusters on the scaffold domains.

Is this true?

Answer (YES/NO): YES